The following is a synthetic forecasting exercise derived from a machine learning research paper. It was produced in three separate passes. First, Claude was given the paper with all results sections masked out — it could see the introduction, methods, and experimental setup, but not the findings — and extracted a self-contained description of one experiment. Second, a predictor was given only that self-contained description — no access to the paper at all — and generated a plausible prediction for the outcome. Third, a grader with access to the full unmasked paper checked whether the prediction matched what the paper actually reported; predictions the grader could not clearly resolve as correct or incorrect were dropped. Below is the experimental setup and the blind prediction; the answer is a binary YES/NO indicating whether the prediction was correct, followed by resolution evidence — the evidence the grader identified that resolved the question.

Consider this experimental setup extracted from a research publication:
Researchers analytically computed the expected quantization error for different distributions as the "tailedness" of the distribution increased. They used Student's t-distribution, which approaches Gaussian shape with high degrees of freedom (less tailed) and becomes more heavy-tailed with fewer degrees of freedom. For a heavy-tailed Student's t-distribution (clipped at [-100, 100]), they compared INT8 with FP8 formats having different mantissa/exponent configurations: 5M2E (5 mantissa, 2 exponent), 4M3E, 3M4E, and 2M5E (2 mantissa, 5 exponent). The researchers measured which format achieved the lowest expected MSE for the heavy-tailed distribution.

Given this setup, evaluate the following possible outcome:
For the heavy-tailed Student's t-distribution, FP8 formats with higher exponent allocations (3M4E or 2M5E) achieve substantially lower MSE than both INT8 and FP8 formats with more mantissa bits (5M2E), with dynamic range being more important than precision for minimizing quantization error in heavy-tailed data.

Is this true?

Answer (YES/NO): YES